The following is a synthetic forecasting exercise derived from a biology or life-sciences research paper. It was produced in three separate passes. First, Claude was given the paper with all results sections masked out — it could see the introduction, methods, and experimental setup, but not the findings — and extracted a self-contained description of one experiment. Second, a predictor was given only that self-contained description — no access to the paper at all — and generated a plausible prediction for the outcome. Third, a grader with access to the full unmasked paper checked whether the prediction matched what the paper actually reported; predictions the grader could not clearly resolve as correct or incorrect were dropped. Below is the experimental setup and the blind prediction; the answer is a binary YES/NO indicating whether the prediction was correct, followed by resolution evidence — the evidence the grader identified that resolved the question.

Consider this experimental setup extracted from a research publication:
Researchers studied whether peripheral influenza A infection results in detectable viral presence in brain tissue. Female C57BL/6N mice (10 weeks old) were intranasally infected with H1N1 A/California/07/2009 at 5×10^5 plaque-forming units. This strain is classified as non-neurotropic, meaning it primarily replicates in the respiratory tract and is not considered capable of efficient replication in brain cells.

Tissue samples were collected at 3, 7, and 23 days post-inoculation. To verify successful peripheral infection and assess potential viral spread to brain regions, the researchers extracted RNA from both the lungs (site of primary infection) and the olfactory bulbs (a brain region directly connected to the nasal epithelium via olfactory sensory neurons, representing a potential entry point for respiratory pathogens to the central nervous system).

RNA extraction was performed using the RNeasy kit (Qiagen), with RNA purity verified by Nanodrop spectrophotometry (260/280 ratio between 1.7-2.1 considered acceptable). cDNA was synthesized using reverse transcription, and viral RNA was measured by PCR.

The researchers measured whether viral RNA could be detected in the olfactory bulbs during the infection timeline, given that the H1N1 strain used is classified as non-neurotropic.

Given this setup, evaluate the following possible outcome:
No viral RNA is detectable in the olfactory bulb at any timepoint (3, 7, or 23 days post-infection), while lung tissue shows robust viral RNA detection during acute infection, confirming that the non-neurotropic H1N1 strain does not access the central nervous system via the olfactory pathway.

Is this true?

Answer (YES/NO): NO